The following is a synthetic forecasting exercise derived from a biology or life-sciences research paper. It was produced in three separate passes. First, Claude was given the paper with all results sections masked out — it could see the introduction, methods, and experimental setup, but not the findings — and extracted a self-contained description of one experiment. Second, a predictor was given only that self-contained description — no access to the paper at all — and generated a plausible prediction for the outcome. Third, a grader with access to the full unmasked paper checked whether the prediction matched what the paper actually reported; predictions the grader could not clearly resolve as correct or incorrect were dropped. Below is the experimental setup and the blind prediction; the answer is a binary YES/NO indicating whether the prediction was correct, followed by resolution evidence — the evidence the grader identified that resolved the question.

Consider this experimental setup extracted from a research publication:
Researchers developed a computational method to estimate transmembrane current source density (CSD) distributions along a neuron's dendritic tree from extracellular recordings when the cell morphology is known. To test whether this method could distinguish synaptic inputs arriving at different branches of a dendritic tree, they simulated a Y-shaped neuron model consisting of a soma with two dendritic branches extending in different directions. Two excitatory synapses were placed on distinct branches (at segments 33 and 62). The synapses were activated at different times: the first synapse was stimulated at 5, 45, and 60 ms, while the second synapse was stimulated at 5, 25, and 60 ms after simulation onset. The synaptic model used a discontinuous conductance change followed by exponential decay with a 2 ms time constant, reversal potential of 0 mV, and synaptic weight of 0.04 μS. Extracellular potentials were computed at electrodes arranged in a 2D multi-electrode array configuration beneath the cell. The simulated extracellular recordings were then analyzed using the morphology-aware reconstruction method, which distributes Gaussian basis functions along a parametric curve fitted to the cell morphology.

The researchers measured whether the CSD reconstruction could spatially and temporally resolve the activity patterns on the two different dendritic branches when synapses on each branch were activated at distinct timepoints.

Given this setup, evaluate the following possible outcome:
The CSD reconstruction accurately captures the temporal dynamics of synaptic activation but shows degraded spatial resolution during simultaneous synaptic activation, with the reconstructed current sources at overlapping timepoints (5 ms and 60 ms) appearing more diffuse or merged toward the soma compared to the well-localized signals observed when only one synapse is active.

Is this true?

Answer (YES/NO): NO